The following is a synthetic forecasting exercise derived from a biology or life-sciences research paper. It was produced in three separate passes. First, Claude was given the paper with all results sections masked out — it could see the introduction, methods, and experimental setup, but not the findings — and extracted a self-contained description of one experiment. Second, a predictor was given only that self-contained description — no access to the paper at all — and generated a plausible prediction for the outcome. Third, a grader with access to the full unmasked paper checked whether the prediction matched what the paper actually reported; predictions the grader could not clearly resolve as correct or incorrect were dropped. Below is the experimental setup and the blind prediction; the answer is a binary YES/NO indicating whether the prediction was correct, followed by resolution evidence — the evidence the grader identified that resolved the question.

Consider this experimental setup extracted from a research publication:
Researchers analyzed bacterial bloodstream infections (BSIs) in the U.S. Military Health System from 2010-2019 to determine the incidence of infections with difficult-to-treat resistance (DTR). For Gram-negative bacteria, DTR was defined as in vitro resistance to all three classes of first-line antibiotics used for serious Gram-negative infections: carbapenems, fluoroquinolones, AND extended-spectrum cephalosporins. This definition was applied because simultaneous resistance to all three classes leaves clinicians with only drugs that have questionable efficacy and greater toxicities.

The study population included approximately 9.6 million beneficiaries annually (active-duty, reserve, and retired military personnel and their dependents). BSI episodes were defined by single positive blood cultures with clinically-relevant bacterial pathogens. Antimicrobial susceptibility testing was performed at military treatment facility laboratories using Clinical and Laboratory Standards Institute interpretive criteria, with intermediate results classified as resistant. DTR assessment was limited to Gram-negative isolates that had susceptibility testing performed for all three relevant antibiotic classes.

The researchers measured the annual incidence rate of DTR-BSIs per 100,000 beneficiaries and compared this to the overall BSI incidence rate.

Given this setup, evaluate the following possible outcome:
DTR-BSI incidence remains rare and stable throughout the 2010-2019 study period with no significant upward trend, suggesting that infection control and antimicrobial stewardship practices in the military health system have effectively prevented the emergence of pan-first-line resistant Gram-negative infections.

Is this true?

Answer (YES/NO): YES